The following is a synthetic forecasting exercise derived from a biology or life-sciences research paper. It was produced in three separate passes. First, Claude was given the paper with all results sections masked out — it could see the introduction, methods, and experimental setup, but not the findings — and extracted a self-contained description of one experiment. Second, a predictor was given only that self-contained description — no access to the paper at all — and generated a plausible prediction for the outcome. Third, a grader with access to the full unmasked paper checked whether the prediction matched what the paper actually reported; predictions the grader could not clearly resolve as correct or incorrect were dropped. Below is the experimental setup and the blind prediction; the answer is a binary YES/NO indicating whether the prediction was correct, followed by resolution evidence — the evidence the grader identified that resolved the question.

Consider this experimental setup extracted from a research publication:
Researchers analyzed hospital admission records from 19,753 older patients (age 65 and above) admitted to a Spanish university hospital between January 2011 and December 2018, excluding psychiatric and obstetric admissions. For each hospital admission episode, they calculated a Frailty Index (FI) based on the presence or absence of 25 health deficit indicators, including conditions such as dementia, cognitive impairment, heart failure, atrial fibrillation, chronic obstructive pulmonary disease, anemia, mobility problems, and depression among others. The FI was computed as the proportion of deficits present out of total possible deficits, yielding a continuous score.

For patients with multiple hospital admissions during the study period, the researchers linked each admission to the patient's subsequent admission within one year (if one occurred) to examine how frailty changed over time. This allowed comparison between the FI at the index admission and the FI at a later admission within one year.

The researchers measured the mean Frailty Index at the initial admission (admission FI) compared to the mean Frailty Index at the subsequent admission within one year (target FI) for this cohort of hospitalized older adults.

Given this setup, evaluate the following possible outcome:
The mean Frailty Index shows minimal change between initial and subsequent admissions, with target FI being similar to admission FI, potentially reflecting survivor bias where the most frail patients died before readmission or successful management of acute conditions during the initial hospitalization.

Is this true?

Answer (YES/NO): NO